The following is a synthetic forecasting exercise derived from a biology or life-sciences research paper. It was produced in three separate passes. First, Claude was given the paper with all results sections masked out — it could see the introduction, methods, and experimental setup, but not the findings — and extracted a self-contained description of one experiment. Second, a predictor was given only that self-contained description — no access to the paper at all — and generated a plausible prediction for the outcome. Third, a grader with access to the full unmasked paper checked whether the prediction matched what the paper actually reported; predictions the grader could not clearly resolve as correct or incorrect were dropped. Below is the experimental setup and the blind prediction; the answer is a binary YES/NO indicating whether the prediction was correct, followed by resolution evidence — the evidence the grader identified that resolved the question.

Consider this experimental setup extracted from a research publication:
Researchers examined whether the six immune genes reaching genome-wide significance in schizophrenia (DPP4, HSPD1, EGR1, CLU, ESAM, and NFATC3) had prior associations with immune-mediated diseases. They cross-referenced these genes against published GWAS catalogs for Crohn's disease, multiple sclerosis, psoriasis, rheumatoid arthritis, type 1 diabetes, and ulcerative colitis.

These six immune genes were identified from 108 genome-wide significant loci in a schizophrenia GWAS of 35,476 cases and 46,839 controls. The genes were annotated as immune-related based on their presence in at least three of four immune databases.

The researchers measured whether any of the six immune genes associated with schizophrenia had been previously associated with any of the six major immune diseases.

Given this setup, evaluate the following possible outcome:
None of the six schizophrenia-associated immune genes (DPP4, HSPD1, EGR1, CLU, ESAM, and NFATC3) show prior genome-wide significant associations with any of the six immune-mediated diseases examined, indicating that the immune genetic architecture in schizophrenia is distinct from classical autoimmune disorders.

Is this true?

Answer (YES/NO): YES